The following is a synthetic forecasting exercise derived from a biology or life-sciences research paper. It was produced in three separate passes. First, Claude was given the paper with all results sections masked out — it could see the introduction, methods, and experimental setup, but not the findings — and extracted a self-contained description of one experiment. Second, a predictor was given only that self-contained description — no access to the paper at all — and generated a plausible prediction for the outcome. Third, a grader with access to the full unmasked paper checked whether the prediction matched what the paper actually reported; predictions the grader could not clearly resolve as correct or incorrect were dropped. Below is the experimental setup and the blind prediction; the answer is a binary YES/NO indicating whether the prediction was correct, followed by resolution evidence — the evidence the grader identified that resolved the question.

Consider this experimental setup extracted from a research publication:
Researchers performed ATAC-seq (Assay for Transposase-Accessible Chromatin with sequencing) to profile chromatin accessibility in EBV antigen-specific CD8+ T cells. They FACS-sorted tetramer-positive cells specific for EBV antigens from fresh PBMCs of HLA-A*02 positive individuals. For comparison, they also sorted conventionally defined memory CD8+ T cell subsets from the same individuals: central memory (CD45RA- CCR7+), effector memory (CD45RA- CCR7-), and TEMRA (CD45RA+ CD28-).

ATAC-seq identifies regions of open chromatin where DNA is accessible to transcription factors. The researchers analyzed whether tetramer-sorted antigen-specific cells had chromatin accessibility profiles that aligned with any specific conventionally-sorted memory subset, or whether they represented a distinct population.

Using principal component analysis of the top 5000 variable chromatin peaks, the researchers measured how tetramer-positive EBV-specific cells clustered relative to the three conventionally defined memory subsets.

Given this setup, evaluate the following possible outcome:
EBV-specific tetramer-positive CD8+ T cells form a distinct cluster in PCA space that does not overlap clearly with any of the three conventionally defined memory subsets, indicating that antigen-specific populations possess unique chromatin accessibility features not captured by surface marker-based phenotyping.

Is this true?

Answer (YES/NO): NO